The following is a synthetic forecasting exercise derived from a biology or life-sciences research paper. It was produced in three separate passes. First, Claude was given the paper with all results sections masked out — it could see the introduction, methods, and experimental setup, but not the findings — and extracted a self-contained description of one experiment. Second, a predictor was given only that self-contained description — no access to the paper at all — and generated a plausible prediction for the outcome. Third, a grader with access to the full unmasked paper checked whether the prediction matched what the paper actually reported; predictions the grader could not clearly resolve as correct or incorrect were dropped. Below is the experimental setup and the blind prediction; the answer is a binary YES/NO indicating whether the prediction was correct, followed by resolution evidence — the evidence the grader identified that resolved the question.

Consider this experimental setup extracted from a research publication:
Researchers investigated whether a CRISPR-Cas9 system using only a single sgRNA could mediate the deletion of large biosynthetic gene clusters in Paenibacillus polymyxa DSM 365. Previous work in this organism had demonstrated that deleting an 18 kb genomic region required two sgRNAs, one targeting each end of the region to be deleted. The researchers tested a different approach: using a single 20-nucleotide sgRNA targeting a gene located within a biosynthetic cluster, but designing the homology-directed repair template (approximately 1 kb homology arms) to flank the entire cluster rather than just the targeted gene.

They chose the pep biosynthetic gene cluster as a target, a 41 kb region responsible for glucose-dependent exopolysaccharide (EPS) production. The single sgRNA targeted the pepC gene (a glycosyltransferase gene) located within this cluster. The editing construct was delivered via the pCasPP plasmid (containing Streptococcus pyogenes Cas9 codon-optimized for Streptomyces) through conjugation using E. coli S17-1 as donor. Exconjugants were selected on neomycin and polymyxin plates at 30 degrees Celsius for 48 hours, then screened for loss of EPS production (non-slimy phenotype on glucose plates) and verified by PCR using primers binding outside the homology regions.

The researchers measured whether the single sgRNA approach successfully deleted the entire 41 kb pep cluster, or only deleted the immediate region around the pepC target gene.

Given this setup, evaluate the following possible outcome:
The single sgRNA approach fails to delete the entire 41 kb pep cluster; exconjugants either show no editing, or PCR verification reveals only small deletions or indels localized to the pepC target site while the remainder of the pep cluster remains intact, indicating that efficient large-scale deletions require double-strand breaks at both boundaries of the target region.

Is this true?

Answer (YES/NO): NO